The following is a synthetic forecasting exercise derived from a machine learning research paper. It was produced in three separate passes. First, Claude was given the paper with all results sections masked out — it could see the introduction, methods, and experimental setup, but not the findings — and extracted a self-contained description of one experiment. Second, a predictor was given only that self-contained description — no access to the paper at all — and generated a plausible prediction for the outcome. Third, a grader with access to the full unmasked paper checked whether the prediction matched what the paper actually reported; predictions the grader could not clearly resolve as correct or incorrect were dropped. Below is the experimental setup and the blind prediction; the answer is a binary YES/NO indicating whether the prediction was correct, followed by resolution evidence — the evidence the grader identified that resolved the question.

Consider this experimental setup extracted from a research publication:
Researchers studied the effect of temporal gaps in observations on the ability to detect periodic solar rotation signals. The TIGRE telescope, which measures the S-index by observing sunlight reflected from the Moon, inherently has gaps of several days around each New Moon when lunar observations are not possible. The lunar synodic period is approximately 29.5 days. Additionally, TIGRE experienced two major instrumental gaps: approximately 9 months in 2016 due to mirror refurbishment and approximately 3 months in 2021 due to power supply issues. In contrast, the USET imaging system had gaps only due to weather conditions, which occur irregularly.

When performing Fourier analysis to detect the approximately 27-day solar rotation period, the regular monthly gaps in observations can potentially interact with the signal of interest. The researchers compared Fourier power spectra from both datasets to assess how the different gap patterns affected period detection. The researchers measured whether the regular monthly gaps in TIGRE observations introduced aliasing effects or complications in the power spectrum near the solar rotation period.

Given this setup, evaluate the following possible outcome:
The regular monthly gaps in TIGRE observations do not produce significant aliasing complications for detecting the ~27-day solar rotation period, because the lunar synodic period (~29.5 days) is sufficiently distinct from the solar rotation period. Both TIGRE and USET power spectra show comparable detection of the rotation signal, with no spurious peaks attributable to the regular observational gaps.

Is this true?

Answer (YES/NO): NO